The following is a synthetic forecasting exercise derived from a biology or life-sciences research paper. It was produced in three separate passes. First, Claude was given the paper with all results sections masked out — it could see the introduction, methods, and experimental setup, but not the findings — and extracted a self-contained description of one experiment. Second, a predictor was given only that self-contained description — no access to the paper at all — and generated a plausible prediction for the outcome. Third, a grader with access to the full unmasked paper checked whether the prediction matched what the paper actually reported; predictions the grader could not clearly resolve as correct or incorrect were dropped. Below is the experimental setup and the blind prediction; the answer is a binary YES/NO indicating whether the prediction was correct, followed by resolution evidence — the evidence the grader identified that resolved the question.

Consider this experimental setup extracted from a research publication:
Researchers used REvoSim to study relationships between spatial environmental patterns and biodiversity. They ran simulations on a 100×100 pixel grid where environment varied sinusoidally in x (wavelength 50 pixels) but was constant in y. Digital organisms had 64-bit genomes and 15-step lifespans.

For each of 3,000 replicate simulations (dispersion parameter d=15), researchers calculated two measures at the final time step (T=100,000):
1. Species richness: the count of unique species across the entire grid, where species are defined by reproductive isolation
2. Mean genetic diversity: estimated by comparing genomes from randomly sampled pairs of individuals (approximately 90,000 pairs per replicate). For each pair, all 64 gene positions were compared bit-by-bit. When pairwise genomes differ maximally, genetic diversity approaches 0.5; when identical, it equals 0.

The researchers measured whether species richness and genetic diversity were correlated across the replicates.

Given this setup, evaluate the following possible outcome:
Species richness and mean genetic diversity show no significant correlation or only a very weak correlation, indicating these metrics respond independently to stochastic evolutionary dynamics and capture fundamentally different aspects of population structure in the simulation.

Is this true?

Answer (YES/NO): NO